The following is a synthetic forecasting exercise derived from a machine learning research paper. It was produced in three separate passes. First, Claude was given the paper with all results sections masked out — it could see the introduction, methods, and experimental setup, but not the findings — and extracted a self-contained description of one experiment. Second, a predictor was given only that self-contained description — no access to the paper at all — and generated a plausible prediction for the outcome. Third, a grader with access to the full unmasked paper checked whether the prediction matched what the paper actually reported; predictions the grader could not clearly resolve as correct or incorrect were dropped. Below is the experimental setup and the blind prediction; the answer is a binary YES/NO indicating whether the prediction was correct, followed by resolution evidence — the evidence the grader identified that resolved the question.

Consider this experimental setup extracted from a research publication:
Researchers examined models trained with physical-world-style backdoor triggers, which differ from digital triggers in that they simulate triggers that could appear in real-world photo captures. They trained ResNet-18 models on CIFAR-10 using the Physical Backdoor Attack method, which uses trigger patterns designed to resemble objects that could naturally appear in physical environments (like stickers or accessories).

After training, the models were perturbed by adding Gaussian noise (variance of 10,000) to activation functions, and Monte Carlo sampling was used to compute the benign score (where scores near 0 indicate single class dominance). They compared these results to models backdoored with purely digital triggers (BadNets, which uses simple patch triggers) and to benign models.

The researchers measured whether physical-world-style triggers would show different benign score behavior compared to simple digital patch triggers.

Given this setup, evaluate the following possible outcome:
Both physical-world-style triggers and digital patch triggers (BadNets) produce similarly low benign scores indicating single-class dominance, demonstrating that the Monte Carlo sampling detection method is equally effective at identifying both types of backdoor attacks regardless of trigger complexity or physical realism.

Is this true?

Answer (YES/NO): YES